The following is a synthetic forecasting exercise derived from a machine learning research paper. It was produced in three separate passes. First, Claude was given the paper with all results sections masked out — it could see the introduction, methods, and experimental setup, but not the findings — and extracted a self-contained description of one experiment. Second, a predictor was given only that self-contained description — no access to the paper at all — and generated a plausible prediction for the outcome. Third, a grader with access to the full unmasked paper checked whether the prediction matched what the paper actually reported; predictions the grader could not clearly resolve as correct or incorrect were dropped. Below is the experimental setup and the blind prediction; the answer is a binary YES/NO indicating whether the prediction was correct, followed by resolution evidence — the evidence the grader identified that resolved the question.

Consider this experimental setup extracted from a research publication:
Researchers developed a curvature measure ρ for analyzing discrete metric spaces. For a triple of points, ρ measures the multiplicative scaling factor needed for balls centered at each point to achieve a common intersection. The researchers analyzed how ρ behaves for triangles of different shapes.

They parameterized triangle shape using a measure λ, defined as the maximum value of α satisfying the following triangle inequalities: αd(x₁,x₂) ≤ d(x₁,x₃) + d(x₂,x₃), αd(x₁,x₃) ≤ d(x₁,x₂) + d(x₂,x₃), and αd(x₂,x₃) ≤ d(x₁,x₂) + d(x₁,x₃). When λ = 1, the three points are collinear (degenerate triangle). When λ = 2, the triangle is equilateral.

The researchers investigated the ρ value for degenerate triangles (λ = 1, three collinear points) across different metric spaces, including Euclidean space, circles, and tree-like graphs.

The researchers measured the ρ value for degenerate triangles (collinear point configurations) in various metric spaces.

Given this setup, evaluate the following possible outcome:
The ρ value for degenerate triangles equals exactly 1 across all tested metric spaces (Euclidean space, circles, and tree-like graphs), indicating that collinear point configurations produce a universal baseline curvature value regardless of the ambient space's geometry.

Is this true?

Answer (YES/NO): YES